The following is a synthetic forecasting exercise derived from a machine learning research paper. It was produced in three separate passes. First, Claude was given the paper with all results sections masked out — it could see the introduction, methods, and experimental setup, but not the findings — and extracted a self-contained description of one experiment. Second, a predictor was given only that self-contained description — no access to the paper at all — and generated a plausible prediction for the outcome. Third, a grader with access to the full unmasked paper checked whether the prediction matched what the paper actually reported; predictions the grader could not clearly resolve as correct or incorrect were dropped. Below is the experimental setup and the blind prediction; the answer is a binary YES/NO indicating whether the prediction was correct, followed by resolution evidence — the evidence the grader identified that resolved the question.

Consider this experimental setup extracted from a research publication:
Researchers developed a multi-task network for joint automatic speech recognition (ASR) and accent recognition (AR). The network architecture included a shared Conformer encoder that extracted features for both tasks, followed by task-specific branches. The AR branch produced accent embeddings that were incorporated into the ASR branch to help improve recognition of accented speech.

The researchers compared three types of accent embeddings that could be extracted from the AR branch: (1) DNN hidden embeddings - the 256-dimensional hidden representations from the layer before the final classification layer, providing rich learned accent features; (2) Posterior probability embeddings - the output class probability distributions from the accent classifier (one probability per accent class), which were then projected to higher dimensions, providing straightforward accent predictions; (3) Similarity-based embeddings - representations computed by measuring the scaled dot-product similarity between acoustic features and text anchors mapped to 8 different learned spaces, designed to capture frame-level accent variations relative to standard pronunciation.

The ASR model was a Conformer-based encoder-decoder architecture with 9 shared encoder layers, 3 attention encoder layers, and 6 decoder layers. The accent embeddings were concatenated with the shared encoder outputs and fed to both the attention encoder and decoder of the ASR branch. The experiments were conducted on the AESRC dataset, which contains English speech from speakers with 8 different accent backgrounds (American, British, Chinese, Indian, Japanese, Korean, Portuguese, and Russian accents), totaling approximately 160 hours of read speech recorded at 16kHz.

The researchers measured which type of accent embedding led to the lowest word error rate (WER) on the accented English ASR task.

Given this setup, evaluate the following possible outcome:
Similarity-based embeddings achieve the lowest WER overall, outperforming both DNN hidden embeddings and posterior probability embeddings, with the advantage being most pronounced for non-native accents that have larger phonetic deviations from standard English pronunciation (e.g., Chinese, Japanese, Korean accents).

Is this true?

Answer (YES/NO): NO